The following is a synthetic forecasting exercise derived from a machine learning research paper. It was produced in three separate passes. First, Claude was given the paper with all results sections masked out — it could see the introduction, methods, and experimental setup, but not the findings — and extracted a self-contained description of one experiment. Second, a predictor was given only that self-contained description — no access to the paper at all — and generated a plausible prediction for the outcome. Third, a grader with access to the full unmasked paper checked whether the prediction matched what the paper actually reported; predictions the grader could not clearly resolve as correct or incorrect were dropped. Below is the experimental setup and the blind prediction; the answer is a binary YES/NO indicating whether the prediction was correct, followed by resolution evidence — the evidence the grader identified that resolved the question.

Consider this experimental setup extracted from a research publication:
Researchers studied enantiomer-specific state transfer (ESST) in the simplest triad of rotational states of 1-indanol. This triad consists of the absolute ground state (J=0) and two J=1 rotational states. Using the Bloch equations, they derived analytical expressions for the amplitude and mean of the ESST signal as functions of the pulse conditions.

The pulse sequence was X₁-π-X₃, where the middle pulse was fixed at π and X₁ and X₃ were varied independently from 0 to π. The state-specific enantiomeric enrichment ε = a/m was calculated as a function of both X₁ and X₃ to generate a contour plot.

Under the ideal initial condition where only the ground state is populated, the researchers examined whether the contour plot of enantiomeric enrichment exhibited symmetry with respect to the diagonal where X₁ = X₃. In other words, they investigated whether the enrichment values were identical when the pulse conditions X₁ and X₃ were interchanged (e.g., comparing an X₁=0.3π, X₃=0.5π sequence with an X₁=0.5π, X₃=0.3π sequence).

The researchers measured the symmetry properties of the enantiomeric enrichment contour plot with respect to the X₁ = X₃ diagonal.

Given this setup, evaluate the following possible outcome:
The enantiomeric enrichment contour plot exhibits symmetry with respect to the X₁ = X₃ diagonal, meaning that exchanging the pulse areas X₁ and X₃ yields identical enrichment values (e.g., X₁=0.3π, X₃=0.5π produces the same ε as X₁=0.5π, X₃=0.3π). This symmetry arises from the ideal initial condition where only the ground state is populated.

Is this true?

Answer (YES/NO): YES